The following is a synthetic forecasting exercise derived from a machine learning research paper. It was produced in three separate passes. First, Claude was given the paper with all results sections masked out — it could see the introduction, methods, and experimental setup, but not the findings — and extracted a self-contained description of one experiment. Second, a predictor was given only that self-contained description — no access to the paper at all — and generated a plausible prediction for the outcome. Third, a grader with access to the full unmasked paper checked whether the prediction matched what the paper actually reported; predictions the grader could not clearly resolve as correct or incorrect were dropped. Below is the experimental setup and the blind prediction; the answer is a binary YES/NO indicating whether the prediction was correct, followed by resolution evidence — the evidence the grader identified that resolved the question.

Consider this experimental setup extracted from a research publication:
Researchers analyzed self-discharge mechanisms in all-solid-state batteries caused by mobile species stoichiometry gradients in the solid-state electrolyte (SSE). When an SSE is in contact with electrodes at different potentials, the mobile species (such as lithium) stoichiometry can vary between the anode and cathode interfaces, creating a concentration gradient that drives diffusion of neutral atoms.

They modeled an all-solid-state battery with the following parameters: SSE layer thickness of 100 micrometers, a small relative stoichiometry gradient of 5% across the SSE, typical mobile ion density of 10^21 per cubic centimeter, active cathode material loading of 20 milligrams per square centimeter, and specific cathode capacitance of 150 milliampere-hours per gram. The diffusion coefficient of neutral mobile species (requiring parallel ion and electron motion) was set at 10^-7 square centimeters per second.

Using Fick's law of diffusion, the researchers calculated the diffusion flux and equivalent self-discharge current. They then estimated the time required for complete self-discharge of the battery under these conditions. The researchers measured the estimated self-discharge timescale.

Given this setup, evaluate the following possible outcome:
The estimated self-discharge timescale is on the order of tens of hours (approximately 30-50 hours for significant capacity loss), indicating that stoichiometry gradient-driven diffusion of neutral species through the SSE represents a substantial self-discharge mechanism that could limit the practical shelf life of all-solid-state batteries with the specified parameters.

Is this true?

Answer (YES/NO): YES